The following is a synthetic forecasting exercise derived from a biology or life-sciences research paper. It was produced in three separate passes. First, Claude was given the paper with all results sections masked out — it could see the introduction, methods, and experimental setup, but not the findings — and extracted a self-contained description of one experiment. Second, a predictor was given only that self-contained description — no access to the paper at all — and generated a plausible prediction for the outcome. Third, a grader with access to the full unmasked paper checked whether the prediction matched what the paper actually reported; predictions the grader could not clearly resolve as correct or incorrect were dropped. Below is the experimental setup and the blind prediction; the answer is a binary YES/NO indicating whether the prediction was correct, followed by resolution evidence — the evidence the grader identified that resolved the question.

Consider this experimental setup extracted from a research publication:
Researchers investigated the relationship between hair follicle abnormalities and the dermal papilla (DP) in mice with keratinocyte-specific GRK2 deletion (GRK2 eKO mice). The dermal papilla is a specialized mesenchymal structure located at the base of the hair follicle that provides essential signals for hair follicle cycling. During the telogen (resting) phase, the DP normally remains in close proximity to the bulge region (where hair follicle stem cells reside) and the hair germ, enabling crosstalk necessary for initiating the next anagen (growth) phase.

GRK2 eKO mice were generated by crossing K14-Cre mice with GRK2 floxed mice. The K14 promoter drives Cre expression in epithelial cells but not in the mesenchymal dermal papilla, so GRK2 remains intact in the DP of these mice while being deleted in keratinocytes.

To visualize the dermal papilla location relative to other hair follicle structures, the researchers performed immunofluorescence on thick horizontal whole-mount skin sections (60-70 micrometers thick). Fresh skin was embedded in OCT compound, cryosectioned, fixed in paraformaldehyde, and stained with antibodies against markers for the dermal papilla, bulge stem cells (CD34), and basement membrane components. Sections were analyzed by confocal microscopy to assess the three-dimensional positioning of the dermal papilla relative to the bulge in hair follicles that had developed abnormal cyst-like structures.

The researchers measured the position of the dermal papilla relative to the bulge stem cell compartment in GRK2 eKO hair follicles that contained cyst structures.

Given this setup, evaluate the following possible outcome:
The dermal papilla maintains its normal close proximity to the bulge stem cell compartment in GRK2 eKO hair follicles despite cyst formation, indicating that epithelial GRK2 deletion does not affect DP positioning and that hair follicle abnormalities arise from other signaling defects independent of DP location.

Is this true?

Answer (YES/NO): NO